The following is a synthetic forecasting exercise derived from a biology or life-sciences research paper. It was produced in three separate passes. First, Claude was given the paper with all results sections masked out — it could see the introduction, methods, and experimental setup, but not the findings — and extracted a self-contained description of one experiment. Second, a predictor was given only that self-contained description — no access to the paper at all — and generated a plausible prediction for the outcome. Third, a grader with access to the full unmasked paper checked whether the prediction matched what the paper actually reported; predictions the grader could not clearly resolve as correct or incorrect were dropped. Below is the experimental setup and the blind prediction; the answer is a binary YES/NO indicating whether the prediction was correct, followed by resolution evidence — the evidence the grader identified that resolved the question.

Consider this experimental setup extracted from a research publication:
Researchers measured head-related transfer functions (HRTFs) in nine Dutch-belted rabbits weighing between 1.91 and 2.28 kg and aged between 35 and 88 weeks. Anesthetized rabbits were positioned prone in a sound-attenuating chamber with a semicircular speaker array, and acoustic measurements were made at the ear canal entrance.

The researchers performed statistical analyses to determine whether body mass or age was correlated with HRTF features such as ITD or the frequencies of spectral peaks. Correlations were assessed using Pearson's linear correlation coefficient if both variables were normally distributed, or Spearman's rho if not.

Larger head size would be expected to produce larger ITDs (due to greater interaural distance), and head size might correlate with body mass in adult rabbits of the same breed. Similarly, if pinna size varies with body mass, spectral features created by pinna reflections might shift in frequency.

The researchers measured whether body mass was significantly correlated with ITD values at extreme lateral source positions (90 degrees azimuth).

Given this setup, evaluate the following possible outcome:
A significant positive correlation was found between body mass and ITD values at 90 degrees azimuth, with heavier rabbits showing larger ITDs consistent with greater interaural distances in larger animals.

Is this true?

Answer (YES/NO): NO